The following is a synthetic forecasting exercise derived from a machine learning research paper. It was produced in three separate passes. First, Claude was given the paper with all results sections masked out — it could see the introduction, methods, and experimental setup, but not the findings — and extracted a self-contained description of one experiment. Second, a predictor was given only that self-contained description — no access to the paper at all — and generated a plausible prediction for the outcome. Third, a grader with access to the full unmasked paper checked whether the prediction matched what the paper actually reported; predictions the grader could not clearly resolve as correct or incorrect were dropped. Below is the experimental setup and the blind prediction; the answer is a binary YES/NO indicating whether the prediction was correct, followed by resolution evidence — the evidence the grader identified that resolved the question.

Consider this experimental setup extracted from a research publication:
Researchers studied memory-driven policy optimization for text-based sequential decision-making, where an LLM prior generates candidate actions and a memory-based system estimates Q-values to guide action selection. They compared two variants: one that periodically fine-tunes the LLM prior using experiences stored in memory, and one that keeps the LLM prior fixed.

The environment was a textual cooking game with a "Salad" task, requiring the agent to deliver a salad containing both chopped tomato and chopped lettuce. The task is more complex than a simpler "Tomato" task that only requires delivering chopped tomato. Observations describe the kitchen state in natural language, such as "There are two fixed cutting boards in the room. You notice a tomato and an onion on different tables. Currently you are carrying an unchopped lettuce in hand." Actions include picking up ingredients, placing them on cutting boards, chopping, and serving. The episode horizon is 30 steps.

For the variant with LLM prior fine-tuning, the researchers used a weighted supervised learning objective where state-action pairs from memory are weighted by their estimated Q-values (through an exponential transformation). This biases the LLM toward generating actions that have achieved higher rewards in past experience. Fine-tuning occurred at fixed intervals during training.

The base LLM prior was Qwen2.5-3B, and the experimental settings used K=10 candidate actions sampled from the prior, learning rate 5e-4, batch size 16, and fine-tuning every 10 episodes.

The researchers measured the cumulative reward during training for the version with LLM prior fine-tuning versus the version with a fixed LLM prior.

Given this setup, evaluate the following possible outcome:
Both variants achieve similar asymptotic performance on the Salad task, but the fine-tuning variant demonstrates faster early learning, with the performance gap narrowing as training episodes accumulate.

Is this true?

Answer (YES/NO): NO